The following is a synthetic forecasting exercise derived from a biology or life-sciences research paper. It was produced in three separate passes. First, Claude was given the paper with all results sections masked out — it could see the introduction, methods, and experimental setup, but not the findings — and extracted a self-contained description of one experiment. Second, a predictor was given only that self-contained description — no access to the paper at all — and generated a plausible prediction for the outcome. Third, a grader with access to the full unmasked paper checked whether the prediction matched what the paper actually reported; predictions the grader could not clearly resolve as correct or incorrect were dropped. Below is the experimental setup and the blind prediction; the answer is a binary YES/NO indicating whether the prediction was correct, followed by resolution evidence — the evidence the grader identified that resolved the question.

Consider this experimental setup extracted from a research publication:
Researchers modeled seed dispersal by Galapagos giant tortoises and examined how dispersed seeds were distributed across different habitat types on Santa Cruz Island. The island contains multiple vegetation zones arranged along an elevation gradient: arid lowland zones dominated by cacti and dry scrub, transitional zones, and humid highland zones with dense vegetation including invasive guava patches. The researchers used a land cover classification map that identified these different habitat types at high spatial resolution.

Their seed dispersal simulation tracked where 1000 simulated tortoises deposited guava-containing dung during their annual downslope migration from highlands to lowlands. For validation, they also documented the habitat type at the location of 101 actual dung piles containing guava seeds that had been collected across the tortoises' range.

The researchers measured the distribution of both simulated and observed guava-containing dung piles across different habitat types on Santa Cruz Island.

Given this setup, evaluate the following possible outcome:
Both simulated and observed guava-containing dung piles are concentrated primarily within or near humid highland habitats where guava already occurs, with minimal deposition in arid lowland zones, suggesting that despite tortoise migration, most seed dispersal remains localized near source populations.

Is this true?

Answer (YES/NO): NO